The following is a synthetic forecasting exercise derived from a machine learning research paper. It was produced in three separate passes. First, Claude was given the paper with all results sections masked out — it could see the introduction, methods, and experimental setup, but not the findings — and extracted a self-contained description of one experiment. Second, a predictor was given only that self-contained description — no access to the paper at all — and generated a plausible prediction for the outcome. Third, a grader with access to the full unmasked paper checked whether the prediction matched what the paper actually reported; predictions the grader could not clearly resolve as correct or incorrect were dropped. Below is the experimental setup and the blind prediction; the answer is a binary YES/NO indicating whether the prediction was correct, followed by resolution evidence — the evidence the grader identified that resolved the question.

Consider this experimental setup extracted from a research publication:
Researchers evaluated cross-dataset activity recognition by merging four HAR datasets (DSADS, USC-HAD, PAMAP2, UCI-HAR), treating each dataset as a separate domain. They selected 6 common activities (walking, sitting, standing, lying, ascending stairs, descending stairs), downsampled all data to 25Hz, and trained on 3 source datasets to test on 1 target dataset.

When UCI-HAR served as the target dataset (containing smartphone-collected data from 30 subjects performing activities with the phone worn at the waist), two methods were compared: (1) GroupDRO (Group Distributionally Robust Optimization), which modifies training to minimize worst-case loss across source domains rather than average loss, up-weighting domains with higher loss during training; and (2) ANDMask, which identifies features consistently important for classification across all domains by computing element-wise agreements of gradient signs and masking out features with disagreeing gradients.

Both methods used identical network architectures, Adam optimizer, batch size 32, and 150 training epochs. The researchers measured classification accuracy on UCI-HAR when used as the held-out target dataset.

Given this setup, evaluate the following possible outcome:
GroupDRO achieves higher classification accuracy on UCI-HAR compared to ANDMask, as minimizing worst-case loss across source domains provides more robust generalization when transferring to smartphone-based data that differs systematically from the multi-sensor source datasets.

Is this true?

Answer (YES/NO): NO